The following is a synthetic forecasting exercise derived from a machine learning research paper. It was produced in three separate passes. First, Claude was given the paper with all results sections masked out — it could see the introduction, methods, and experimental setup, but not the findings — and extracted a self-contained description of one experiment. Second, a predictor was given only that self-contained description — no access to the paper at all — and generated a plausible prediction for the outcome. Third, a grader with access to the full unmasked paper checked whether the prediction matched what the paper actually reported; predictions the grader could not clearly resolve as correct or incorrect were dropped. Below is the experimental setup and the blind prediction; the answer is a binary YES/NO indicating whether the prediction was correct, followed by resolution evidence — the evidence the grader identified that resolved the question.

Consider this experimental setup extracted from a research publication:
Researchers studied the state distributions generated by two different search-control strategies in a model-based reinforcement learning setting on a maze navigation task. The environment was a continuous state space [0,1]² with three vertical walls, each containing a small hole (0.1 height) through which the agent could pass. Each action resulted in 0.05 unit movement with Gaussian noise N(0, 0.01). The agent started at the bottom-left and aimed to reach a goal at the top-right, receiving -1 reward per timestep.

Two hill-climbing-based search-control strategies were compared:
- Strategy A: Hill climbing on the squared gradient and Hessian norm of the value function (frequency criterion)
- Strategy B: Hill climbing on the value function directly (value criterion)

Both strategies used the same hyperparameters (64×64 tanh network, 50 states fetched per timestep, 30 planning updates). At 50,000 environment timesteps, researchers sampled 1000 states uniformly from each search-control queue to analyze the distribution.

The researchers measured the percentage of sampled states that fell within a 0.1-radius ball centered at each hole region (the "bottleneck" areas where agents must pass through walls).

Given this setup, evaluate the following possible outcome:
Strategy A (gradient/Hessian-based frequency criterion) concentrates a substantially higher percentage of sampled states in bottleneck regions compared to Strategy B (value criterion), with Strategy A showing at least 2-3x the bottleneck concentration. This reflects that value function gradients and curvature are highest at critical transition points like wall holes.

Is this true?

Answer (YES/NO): YES